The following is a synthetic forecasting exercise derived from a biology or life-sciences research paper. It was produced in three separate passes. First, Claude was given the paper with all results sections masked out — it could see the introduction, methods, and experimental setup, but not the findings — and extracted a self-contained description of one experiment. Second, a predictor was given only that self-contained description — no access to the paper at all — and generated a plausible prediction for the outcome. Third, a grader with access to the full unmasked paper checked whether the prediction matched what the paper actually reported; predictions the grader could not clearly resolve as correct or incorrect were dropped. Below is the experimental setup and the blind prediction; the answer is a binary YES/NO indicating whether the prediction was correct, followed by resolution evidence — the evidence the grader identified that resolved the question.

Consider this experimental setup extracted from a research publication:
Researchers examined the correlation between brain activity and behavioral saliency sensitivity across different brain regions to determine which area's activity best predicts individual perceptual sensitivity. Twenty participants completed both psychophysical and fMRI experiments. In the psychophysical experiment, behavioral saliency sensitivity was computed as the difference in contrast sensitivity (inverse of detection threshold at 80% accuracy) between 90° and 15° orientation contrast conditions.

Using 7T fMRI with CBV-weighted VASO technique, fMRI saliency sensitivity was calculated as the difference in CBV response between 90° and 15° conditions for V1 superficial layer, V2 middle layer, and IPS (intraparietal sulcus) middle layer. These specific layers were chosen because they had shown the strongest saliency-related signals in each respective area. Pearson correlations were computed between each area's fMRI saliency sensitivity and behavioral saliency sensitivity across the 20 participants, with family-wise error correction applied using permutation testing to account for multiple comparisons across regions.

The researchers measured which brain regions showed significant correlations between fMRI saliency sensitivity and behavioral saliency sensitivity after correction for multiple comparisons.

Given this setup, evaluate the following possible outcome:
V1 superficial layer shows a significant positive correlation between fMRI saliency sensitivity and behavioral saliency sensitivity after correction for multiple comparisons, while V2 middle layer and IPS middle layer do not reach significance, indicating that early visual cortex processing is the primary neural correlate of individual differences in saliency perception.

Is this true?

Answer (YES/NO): NO